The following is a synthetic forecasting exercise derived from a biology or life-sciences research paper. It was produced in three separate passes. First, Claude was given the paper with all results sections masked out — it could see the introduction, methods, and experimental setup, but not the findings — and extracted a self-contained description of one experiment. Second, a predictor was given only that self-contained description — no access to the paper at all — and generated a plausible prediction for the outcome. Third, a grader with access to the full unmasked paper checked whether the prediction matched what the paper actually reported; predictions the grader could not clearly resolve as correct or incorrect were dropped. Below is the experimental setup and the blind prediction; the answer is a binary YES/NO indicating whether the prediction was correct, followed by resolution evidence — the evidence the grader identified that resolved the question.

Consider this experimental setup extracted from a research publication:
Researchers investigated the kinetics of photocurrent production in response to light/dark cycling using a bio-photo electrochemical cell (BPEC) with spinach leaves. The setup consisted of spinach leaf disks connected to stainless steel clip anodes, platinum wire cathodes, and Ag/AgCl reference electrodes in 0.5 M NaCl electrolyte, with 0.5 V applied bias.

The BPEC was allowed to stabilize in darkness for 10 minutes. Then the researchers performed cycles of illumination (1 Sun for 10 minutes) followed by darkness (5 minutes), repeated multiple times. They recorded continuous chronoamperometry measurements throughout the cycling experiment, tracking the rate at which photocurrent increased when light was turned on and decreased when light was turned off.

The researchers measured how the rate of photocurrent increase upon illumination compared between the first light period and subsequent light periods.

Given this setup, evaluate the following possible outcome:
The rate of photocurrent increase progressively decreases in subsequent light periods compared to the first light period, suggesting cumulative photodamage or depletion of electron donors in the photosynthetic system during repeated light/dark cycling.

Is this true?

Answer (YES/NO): NO